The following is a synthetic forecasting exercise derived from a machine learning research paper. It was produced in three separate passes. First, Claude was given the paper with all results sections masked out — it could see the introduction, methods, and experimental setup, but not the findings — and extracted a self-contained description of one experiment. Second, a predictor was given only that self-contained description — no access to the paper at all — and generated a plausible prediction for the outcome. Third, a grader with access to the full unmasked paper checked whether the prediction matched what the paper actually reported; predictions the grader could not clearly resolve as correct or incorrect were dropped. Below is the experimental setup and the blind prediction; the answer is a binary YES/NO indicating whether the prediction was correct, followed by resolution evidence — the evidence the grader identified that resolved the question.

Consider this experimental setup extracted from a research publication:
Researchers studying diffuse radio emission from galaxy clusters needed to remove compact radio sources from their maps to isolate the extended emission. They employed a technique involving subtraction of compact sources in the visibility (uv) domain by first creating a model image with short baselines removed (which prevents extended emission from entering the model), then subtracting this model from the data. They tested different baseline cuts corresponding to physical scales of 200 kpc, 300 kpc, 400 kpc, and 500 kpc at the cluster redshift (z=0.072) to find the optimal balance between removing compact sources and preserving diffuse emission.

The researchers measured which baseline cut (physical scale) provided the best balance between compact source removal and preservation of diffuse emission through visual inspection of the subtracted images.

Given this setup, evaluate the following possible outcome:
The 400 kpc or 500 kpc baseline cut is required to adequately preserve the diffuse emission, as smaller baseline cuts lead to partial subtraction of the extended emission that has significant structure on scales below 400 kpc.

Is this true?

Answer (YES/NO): NO